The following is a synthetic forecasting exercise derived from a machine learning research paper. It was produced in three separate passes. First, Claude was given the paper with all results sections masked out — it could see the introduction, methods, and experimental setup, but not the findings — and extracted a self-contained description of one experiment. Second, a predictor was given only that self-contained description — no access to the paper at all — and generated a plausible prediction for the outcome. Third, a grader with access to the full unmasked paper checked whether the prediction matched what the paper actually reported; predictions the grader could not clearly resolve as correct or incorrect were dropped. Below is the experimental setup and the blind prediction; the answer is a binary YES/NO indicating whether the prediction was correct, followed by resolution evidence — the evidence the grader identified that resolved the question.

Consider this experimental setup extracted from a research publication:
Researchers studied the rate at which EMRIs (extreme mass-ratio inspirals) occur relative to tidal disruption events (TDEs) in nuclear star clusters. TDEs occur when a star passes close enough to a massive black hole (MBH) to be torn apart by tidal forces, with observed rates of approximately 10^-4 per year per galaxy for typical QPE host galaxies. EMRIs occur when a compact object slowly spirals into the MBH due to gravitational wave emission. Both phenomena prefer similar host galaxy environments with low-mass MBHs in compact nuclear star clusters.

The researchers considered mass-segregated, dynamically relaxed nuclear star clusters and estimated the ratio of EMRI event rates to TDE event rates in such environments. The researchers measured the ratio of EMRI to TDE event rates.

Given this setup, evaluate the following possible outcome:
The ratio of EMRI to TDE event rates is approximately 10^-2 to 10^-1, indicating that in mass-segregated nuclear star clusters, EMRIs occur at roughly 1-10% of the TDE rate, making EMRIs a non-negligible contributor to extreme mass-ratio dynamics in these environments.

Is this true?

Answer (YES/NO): NO